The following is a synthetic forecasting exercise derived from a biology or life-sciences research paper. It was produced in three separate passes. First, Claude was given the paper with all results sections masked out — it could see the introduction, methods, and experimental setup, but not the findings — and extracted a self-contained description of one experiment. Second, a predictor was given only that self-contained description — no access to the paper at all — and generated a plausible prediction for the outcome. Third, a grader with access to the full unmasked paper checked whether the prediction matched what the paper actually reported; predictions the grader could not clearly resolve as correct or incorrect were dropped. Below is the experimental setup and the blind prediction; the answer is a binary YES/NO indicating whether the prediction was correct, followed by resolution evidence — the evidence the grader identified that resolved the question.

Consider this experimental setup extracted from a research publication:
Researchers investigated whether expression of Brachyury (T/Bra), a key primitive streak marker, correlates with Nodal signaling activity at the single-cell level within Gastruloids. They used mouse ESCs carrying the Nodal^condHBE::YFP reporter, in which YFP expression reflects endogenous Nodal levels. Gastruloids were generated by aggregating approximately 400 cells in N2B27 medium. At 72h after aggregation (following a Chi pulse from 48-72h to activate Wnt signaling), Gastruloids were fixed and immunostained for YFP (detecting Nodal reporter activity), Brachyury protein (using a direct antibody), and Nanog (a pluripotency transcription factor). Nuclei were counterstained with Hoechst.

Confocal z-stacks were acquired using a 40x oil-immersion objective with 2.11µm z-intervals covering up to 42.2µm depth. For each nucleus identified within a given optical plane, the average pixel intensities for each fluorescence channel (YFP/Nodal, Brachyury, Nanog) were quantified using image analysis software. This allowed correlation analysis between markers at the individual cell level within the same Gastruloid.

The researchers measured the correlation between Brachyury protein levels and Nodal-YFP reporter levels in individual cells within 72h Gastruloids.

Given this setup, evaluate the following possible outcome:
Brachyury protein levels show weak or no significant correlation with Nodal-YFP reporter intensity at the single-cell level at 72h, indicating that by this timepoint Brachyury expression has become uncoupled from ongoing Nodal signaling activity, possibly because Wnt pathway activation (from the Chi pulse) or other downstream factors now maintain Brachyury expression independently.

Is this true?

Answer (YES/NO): NO